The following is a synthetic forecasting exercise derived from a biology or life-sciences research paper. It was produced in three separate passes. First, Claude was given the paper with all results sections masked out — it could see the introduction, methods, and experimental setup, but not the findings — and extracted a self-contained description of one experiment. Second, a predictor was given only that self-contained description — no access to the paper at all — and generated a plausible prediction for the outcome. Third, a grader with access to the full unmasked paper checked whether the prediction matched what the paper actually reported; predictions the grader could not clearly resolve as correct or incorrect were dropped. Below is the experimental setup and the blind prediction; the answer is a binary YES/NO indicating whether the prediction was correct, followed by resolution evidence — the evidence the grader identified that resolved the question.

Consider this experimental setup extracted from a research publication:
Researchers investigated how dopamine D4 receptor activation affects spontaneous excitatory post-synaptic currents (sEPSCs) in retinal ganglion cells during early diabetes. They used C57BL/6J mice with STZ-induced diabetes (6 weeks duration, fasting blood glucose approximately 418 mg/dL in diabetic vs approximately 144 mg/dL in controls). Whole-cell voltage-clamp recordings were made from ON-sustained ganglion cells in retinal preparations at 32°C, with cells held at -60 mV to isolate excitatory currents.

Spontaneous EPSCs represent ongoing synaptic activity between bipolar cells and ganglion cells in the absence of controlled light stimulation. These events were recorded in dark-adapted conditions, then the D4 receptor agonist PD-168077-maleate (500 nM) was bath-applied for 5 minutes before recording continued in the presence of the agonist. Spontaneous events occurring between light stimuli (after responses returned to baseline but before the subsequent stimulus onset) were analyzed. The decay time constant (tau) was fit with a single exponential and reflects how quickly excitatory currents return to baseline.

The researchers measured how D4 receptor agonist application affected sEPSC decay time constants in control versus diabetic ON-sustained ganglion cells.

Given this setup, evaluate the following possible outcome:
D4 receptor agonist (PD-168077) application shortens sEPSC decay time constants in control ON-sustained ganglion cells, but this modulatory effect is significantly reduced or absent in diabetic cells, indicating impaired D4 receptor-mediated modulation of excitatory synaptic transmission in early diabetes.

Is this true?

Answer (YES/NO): YES